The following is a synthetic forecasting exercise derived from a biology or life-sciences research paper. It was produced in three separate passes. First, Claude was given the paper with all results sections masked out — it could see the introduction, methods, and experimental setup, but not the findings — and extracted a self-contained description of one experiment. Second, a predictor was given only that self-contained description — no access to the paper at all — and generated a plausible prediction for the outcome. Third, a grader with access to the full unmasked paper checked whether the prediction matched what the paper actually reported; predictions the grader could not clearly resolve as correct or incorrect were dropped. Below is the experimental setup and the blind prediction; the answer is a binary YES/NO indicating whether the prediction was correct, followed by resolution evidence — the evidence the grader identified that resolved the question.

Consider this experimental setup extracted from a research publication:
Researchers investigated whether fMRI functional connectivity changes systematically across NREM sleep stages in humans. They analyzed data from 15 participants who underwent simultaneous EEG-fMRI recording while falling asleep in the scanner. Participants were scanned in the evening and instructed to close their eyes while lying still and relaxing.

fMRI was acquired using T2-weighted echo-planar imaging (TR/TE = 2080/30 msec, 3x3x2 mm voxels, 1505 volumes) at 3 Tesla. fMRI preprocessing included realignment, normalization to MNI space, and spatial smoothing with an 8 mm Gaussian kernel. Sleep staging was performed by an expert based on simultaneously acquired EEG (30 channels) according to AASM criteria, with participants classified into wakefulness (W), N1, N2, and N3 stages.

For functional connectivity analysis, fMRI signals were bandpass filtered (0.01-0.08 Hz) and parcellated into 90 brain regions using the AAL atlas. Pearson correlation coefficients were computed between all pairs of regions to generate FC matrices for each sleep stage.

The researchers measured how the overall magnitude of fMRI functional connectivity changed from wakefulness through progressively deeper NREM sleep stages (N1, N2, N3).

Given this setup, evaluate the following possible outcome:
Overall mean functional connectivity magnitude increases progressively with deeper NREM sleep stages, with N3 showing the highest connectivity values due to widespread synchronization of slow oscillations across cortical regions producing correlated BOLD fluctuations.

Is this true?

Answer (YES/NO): NO